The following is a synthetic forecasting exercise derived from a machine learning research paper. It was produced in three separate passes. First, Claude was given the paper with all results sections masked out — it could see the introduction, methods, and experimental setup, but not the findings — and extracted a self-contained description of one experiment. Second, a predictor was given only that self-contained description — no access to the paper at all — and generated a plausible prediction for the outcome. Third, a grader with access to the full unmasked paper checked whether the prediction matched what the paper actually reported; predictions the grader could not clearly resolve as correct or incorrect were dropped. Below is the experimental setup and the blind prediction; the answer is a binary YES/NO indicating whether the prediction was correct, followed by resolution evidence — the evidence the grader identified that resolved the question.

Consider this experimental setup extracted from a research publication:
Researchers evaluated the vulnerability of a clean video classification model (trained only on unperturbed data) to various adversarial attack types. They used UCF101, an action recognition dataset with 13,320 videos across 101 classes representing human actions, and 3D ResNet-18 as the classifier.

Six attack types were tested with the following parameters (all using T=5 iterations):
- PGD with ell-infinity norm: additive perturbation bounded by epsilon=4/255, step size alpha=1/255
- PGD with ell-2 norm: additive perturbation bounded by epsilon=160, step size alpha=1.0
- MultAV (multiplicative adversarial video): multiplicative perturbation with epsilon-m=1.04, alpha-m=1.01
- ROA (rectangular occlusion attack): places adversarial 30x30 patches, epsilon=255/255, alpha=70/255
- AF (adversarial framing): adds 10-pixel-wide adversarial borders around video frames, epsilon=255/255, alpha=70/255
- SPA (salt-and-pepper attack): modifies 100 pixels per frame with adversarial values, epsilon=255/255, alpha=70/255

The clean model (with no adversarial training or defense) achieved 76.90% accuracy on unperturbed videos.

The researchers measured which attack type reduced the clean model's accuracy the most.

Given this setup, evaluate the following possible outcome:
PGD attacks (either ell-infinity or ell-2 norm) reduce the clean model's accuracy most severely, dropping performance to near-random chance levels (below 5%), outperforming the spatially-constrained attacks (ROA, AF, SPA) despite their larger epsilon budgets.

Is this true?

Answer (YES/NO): NO